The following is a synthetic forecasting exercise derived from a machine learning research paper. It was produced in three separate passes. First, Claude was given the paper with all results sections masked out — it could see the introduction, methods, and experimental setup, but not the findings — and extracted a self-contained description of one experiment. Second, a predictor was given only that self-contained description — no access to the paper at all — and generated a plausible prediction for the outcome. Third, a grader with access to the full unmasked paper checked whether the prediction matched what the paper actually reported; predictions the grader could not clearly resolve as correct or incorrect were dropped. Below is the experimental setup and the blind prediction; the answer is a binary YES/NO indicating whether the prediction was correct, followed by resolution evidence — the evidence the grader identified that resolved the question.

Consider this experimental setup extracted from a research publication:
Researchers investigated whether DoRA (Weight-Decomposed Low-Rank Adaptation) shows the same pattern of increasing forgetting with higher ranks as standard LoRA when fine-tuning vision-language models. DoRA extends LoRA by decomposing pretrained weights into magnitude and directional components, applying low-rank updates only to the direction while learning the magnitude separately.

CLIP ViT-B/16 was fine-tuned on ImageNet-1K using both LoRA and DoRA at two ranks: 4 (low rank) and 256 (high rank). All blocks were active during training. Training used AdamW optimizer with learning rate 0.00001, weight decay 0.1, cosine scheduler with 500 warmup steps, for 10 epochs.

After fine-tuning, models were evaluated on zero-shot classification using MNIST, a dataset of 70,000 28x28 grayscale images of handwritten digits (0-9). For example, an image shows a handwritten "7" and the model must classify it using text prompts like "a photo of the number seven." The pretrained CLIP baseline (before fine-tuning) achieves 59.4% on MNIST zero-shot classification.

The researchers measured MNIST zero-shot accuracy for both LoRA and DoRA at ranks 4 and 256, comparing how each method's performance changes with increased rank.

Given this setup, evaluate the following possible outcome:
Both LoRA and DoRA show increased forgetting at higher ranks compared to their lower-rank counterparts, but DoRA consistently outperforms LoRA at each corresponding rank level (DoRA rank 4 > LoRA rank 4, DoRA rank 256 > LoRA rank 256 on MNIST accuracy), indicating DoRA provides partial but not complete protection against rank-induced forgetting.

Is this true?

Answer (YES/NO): YES